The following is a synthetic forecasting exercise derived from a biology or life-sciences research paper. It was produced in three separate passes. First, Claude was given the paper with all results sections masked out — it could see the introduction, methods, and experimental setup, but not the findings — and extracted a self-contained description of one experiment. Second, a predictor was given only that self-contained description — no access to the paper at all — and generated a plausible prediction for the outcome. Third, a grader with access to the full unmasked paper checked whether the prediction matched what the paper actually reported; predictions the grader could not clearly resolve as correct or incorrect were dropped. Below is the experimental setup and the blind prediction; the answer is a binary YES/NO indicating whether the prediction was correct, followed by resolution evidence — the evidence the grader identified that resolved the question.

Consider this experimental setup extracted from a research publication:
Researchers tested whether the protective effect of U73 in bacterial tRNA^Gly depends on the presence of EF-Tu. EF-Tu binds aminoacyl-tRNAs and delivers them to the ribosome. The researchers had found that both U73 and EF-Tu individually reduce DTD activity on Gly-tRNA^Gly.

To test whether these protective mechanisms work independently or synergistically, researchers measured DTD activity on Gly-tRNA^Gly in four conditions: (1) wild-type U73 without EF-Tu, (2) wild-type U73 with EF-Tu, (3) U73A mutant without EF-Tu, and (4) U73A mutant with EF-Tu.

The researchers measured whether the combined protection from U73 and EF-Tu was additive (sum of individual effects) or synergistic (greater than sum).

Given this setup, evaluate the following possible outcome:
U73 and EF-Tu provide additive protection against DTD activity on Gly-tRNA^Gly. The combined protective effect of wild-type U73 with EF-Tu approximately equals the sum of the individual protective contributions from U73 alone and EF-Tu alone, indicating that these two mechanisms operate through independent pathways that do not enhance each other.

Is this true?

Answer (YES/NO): YES